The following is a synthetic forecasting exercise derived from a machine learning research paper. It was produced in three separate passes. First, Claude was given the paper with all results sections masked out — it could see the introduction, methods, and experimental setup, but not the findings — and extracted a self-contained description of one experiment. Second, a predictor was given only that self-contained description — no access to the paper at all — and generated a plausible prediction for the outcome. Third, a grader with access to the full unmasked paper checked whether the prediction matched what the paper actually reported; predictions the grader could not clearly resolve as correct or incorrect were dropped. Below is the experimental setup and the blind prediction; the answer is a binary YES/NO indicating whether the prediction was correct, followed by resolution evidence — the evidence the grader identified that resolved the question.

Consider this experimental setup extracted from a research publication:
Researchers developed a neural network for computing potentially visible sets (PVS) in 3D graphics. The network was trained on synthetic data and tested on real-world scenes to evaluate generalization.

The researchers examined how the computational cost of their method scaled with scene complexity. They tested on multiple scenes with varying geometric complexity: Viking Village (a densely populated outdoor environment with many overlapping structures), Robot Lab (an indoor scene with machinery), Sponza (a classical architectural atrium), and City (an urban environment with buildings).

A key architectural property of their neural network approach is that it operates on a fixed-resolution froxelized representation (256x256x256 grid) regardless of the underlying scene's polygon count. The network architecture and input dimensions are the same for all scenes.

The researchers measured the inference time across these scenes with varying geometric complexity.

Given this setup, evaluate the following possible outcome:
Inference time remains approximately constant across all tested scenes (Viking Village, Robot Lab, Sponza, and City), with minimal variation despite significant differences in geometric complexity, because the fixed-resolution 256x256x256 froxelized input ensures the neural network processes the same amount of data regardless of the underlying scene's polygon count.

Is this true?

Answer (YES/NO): YES